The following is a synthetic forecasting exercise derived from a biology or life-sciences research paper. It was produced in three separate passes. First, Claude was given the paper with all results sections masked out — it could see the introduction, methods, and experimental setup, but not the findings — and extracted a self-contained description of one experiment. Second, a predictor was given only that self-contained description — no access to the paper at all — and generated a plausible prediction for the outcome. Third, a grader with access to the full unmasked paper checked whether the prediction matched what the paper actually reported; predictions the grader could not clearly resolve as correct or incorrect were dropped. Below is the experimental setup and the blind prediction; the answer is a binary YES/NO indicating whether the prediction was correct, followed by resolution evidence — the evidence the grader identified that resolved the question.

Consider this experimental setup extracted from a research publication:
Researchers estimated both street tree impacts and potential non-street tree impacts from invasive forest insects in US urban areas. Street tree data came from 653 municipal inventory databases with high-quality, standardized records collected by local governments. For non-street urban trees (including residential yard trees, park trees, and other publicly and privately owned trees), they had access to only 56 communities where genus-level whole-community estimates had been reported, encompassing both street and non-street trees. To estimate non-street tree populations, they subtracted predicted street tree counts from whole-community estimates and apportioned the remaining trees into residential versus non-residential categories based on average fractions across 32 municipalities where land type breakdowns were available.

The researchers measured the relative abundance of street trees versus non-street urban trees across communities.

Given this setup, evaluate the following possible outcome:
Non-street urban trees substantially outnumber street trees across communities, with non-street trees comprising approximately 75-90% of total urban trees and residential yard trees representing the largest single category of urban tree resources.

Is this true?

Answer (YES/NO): NO